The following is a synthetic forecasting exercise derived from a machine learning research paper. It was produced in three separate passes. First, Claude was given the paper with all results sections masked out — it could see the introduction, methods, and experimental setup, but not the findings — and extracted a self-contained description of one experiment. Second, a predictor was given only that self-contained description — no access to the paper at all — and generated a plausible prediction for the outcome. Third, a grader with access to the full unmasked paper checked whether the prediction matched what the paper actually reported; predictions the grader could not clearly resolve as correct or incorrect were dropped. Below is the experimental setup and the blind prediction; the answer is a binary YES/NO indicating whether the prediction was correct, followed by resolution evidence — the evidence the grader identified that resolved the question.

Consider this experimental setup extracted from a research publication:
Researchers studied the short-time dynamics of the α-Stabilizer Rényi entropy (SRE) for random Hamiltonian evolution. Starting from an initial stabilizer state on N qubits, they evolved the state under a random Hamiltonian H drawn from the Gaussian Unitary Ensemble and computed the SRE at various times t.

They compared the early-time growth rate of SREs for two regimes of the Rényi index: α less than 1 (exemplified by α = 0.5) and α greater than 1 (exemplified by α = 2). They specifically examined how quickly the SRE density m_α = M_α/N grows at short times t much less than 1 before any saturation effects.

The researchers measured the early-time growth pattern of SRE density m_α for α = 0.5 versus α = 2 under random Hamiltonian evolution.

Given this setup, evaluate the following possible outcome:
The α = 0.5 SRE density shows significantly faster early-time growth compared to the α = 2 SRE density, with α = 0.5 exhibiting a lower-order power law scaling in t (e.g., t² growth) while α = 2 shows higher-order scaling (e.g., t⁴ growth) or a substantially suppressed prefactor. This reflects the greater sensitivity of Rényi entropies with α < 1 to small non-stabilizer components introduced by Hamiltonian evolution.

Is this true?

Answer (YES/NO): NO